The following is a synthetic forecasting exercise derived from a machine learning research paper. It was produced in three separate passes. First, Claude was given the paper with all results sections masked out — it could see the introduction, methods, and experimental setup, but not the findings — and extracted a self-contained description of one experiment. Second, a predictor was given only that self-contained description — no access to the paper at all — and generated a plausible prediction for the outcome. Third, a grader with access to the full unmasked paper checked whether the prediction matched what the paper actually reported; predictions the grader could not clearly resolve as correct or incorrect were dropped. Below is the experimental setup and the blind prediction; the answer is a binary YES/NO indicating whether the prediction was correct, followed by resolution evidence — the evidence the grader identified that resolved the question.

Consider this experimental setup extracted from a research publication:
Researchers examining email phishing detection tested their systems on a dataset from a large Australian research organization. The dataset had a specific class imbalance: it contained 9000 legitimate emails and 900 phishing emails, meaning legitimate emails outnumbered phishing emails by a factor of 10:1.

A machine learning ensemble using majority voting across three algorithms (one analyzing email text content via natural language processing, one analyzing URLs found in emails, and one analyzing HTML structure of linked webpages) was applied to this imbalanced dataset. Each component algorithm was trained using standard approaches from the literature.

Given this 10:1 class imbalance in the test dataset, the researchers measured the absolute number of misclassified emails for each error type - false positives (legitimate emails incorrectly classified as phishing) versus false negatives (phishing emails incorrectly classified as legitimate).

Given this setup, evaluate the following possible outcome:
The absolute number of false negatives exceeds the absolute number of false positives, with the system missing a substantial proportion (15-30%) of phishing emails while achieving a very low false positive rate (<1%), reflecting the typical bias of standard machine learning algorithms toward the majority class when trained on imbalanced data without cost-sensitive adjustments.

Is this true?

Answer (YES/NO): NO